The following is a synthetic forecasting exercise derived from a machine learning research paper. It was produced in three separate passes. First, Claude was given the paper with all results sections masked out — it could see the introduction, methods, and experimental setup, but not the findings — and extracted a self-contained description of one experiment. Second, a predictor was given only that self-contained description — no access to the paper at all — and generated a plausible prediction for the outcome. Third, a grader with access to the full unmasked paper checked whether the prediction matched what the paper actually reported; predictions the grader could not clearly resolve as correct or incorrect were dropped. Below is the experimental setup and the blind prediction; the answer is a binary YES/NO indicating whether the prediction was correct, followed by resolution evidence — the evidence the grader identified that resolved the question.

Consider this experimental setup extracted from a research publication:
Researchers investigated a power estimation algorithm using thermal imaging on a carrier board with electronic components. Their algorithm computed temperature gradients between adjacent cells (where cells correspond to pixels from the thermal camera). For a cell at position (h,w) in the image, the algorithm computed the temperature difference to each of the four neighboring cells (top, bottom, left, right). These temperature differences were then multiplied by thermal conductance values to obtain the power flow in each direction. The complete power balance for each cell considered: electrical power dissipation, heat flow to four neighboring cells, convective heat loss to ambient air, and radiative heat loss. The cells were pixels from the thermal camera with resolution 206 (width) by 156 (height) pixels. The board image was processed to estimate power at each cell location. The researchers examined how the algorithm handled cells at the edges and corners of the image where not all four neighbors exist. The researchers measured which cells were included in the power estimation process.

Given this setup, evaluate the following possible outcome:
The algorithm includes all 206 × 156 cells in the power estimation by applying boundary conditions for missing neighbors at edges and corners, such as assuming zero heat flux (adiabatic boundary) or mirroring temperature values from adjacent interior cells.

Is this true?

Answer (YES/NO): NO